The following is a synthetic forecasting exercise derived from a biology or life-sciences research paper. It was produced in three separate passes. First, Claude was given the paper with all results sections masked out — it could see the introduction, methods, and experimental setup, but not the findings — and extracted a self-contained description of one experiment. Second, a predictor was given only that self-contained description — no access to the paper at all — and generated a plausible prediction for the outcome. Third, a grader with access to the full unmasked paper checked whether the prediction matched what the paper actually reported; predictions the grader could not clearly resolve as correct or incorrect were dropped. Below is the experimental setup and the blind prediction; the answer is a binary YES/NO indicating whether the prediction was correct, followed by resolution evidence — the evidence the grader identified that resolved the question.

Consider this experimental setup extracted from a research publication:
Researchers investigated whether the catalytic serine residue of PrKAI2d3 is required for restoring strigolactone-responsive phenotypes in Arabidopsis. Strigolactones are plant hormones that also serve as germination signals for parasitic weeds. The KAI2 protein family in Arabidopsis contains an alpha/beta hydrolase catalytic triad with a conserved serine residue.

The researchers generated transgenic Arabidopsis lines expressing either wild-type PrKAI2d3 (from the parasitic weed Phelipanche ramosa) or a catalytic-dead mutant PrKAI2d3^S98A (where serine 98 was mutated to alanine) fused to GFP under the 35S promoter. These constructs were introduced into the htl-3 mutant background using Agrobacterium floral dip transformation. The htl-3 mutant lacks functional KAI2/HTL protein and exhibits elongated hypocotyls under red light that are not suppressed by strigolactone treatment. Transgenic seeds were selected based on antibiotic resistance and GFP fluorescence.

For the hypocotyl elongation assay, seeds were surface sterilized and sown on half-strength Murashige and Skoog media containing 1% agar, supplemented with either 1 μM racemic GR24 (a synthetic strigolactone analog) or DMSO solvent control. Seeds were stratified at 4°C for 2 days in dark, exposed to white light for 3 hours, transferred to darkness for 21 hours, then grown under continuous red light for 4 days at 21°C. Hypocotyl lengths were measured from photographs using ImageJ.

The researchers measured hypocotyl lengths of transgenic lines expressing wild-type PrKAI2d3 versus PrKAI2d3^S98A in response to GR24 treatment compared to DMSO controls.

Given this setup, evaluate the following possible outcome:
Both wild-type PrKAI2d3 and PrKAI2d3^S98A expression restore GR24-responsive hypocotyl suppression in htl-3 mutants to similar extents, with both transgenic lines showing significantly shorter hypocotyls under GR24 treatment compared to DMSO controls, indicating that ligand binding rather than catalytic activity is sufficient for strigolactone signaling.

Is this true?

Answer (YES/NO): YES